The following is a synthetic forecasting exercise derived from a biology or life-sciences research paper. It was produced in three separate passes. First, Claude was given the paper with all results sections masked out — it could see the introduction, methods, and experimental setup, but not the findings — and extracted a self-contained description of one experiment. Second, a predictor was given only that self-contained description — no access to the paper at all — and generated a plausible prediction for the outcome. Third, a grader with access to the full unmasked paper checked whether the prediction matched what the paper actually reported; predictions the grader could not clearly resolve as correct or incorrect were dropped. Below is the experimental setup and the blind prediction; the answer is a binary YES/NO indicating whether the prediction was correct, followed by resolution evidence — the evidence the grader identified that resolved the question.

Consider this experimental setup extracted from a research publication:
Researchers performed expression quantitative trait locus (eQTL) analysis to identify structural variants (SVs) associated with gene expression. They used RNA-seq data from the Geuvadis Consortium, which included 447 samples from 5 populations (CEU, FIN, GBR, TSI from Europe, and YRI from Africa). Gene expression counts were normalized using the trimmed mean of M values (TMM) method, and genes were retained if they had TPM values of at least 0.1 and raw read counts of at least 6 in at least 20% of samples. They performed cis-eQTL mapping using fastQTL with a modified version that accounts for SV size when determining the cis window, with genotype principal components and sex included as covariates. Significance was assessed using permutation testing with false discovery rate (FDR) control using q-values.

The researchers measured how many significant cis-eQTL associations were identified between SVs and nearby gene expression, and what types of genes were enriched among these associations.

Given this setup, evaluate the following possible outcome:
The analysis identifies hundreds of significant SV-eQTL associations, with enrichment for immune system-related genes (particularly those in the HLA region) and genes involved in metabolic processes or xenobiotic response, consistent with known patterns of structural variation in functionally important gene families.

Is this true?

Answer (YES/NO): NO